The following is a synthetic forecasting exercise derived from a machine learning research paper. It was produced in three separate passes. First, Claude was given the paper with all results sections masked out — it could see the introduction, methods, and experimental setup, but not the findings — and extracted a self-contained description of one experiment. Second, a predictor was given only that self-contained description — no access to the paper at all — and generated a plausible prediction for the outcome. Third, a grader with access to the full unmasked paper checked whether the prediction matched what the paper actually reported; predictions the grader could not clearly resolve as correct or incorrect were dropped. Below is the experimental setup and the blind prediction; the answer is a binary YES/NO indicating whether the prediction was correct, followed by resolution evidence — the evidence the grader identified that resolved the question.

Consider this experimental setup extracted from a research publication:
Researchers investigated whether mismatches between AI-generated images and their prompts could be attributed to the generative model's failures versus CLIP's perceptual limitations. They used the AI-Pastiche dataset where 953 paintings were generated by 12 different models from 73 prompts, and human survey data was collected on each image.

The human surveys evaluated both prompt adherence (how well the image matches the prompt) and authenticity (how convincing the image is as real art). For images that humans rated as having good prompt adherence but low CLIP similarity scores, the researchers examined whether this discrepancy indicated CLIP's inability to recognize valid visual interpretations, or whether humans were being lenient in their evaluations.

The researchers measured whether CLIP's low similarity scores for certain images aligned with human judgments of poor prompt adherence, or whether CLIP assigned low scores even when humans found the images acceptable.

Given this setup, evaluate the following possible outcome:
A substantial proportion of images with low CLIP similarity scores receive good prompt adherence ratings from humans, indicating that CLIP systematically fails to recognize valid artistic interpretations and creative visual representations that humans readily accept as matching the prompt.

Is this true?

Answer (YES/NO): NO